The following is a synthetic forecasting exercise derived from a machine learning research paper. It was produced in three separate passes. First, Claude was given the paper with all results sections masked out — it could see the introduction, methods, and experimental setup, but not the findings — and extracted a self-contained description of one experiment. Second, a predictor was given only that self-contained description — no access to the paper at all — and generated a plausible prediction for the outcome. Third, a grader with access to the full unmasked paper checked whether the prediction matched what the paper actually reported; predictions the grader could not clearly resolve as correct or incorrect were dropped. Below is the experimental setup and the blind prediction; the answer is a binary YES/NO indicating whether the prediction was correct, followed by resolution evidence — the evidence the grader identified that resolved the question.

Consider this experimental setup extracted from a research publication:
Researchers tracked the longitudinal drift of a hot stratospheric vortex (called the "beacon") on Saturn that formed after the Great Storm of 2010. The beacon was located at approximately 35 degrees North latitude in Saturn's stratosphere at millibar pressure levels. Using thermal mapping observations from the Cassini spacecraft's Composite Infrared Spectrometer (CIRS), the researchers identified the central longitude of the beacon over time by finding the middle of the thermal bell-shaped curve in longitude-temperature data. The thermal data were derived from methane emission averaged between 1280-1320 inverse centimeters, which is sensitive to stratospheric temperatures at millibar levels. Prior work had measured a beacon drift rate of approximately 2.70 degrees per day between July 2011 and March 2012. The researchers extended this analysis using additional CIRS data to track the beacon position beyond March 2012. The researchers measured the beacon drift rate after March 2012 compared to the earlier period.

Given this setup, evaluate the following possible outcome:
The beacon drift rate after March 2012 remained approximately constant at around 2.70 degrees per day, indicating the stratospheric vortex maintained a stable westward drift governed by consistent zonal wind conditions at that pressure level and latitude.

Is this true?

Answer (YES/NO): NO